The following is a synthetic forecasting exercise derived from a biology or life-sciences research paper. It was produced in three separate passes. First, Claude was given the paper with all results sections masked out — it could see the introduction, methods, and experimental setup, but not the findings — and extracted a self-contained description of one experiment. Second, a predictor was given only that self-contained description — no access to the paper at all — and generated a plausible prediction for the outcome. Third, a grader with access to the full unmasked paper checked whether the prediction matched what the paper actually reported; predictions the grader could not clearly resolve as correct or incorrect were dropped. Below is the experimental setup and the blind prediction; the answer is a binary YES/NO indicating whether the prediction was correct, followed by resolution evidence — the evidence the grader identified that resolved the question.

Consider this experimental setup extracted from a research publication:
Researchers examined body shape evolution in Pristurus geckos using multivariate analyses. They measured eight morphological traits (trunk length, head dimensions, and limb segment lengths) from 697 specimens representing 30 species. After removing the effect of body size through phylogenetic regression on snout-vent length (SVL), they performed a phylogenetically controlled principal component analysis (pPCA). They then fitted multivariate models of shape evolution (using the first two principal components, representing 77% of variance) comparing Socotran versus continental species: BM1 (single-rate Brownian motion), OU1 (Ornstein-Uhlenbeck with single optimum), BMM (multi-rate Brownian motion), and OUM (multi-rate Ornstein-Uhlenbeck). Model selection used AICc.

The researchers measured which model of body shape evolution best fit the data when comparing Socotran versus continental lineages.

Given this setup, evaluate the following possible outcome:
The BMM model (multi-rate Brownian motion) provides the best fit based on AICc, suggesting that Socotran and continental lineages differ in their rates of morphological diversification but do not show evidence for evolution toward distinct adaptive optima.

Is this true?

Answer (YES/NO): NO